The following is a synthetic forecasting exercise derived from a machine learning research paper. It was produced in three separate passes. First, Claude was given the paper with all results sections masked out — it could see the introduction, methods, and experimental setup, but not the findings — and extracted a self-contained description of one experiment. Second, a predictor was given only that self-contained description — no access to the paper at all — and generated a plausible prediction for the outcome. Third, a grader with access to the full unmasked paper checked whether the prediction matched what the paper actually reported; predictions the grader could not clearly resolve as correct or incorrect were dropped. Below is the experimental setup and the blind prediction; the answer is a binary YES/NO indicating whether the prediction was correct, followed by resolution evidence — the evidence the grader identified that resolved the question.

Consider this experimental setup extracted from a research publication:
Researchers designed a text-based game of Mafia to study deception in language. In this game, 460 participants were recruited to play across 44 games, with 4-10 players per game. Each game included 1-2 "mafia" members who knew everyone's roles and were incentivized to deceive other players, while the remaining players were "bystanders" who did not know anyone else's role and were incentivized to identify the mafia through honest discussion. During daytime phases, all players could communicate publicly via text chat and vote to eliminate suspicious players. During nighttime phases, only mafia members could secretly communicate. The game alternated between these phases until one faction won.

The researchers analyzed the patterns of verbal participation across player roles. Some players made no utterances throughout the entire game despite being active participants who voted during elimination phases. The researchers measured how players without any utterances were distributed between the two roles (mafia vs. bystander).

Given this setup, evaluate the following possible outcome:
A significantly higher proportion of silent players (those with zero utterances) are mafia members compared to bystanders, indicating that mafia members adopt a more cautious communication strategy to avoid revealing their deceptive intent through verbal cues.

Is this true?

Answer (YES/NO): NO